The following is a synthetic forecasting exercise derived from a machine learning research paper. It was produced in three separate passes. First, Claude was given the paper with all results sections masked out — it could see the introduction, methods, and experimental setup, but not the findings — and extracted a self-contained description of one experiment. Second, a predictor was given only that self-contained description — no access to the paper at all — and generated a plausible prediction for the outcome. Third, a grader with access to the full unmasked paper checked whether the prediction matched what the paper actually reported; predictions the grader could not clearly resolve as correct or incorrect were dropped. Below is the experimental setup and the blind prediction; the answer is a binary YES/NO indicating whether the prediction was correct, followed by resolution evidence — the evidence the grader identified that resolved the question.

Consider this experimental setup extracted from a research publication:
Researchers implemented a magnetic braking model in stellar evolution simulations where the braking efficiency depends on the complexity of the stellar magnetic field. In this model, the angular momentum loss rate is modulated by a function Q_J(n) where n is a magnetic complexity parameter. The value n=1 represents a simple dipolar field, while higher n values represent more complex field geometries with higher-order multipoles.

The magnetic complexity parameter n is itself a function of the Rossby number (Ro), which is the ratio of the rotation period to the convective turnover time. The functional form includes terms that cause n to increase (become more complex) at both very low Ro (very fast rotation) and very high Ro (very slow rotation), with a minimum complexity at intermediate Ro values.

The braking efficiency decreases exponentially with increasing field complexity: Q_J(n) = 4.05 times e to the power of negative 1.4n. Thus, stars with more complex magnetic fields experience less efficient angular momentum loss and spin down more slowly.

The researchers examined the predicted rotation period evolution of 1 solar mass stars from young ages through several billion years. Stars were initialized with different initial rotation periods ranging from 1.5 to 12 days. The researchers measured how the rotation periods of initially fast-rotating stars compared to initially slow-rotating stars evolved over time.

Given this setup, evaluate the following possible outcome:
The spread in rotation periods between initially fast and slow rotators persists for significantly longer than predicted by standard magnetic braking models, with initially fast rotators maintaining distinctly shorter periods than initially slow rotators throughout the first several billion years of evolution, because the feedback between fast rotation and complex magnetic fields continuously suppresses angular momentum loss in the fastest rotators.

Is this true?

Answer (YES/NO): NO